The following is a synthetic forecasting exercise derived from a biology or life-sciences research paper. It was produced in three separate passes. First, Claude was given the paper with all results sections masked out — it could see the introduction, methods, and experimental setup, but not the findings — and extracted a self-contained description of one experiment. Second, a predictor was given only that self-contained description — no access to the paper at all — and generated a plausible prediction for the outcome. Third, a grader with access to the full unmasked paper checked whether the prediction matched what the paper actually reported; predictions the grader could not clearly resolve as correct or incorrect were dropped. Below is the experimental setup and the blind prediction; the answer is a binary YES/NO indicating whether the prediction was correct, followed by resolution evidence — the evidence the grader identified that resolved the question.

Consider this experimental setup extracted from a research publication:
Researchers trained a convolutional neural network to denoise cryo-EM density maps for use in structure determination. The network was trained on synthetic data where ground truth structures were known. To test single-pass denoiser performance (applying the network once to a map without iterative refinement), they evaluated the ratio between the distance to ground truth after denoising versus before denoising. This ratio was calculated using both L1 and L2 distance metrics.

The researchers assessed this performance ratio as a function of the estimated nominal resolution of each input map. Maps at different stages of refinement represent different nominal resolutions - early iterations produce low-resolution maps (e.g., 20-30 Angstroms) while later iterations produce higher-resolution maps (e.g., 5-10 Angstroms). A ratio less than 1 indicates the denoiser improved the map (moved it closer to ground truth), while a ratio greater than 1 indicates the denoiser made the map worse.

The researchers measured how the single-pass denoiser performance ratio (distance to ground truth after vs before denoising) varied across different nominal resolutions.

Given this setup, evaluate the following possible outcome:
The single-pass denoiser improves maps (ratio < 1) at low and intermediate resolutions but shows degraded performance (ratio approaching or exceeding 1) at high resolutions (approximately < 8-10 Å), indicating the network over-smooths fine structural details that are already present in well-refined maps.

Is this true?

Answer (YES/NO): NO